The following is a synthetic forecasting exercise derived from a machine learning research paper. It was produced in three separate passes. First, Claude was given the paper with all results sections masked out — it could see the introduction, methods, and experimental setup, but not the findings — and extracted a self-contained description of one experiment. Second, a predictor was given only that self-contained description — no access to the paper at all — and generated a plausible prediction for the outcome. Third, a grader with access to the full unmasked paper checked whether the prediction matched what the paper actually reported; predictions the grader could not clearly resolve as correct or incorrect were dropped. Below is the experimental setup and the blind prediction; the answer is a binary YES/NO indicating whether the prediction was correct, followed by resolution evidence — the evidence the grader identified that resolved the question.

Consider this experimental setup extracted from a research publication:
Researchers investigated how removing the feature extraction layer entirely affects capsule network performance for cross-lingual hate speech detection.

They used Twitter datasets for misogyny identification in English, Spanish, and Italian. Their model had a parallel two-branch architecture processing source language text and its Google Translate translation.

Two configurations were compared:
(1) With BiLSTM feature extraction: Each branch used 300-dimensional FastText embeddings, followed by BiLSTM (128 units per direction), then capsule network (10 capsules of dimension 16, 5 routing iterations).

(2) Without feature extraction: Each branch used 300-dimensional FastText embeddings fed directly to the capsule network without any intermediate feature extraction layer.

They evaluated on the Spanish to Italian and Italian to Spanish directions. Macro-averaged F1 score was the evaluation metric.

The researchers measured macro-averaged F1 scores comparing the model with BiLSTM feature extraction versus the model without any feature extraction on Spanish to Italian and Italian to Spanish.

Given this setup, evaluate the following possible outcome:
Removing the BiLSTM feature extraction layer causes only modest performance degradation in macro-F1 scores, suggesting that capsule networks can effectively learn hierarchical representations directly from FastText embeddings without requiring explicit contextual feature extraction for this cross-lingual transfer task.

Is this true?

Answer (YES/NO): NO